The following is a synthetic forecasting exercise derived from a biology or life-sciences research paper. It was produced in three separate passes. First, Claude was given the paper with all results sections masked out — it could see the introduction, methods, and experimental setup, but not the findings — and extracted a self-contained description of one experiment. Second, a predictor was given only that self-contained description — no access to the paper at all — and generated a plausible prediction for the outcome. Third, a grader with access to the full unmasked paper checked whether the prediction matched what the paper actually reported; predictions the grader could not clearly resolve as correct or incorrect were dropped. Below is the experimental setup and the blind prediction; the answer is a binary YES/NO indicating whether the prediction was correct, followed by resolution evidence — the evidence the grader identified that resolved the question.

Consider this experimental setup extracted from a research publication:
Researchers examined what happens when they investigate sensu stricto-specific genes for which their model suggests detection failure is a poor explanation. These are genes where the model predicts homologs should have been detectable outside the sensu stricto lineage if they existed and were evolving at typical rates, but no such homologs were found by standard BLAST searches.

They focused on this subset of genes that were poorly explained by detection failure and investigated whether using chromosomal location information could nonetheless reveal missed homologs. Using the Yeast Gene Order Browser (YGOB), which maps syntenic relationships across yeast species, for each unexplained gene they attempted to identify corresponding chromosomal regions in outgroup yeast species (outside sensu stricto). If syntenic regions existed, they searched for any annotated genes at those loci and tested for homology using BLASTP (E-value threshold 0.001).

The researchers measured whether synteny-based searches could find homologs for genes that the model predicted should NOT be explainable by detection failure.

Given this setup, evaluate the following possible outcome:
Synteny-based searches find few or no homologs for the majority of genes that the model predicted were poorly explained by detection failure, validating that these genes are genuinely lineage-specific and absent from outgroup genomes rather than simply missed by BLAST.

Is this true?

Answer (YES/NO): NO